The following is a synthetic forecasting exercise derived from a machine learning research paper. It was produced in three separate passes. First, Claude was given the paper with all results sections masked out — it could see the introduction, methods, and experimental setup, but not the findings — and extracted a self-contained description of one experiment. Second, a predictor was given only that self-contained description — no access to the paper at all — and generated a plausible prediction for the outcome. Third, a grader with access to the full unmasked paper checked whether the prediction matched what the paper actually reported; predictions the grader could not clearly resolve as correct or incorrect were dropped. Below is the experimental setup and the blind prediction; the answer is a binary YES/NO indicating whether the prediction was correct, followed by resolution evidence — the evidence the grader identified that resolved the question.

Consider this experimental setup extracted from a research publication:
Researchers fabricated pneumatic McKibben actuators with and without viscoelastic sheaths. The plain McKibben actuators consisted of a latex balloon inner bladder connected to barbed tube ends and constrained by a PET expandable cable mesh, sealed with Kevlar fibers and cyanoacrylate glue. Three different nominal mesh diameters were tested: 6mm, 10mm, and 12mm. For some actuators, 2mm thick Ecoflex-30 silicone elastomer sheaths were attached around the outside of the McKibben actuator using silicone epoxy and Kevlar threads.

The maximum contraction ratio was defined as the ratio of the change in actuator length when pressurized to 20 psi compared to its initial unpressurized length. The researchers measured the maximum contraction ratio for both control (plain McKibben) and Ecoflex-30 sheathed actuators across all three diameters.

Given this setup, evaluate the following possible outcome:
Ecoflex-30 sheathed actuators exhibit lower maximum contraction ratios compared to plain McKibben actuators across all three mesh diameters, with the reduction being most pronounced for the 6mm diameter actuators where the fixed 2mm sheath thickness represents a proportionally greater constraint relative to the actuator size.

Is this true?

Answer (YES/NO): YES